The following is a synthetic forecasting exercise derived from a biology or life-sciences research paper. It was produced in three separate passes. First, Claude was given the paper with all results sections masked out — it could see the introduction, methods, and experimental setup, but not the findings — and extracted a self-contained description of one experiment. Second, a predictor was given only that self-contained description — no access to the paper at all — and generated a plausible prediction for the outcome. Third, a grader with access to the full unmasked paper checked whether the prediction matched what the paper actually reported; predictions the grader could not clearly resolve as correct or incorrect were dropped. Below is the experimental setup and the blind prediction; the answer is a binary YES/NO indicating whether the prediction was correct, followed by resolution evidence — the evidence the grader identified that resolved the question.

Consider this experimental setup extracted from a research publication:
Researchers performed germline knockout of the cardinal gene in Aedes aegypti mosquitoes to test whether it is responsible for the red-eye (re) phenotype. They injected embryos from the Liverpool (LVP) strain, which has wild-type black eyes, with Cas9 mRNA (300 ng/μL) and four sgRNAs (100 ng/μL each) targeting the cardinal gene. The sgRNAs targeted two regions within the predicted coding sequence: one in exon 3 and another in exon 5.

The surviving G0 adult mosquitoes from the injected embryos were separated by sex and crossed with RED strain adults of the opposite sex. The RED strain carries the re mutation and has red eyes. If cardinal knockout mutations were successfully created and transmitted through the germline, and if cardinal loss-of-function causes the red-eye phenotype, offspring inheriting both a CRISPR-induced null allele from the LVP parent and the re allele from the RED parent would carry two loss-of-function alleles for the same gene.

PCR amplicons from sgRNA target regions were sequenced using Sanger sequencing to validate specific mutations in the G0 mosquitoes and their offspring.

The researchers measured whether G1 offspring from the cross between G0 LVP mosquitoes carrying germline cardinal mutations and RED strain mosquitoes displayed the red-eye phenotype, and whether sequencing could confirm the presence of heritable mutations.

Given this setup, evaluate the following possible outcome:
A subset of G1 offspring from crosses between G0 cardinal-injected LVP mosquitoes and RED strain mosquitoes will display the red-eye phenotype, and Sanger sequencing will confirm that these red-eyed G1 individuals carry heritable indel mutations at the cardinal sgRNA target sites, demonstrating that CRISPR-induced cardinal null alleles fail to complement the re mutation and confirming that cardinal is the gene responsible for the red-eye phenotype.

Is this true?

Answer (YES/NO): YES